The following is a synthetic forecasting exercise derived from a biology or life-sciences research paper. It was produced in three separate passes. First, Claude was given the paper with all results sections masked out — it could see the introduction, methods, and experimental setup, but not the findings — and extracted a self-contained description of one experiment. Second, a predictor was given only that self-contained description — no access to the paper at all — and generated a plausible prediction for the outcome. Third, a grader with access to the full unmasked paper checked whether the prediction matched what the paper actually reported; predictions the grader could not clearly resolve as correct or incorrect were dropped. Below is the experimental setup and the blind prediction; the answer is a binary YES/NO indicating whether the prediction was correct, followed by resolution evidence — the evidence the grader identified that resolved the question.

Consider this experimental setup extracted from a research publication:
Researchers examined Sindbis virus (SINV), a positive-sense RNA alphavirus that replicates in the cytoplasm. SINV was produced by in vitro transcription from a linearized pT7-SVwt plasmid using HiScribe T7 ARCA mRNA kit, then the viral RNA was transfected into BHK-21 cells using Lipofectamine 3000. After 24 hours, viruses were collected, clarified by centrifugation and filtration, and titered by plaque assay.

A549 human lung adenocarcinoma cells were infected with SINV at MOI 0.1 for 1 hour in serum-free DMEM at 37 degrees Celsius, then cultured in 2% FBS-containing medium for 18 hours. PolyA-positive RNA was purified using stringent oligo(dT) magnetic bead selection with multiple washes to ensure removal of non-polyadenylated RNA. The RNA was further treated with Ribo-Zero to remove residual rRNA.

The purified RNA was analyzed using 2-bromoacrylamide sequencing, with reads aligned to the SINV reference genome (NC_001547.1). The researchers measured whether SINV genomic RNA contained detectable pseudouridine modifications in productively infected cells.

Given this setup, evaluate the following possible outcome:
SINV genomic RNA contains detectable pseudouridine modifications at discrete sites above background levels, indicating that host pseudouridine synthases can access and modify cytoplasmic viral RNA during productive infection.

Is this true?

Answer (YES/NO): NO